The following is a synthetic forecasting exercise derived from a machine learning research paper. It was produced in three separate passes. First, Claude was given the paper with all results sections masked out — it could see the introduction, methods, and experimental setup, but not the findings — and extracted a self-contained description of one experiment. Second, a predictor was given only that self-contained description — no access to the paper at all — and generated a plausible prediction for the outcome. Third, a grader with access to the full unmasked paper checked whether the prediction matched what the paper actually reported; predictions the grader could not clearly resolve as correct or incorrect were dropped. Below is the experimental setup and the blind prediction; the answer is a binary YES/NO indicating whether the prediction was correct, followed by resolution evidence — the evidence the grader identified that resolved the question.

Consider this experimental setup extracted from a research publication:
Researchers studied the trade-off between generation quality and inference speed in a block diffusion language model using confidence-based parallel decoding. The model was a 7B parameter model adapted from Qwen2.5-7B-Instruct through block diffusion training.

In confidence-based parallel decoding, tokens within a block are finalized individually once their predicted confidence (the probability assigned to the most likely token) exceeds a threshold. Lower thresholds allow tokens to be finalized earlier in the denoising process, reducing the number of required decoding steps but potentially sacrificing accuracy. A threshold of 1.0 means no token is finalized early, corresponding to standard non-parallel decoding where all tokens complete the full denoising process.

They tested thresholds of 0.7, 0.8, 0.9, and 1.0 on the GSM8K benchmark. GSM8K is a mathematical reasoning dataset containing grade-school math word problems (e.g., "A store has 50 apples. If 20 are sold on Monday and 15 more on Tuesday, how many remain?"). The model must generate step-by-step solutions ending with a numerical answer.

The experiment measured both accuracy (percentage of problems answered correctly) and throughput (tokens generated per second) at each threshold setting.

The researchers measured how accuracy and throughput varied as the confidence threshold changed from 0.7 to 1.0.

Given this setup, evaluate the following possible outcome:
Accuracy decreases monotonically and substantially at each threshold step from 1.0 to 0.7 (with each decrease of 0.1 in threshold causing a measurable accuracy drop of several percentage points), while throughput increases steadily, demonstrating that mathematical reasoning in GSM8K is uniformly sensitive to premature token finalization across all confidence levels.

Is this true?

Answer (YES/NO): NO